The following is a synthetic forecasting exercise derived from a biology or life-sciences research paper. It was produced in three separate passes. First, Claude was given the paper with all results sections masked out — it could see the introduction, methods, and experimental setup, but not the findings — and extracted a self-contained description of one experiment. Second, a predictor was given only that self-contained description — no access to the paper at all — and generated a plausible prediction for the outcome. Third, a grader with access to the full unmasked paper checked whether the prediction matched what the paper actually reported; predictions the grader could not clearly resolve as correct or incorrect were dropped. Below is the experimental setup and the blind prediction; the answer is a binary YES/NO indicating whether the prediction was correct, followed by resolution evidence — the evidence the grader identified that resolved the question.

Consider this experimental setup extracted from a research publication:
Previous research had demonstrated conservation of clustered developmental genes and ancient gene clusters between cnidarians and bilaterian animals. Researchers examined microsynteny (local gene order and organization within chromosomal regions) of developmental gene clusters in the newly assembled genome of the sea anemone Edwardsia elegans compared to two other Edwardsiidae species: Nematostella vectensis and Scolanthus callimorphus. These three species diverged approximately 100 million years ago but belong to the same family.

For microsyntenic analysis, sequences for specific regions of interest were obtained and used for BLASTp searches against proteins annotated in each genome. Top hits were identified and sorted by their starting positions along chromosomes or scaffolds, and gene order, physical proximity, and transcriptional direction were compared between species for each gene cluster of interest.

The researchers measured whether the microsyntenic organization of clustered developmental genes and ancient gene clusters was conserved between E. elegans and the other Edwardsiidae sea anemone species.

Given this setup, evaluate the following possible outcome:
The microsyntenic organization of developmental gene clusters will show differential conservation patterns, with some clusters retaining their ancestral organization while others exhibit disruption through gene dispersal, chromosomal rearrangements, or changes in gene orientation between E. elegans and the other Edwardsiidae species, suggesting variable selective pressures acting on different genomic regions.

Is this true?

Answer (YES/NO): YES